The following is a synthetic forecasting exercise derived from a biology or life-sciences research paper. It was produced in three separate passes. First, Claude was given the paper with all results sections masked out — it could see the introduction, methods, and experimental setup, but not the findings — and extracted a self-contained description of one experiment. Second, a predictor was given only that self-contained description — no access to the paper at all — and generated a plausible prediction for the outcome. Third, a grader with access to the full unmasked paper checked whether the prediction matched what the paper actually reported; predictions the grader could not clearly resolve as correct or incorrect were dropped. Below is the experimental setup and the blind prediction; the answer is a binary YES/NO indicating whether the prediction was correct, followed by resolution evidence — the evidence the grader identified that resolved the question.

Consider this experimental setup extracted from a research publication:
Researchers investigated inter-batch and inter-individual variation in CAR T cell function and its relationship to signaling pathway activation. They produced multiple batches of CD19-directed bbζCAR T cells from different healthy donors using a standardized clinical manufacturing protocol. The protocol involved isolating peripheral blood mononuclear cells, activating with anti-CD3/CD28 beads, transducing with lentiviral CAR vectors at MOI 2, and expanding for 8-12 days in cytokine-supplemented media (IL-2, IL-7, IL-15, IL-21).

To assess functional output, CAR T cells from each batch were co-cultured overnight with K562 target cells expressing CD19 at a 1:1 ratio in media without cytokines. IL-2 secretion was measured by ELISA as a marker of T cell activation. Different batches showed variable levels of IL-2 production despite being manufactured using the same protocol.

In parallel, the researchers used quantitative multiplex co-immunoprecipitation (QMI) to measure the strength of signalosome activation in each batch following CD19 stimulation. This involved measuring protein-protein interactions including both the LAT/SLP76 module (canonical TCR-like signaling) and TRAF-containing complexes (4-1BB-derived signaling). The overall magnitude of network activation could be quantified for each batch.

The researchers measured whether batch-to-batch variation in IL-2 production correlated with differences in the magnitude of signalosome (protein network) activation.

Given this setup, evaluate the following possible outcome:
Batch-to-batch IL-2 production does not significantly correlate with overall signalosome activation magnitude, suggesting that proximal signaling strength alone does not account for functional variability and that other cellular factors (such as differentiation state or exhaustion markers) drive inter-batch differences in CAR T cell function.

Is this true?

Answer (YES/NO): NO